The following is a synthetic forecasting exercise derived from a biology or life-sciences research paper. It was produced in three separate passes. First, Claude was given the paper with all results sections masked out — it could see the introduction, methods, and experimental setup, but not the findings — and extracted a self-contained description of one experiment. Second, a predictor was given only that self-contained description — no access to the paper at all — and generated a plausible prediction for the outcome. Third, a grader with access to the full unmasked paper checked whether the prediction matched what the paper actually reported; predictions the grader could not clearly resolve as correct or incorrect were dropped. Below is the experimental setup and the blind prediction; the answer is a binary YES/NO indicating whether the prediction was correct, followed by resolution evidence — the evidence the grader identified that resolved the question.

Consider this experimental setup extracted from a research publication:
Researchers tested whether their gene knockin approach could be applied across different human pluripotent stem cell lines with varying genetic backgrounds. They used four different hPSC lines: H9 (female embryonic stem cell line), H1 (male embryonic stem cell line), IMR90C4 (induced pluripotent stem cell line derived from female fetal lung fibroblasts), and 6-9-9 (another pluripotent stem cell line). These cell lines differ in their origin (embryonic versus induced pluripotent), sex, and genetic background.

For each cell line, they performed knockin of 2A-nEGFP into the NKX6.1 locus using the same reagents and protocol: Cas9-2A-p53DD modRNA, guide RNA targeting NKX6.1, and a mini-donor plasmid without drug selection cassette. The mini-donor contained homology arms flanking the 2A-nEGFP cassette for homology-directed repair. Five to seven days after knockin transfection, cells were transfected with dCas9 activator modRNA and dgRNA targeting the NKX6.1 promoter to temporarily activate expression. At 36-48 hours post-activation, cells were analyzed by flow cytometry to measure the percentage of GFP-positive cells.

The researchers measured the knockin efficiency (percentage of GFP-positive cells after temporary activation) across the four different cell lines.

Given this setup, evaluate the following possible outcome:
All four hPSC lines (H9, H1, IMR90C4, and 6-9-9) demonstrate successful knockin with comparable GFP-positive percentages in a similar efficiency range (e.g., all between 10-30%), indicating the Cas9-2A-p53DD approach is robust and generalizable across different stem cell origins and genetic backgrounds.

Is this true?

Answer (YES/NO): NO